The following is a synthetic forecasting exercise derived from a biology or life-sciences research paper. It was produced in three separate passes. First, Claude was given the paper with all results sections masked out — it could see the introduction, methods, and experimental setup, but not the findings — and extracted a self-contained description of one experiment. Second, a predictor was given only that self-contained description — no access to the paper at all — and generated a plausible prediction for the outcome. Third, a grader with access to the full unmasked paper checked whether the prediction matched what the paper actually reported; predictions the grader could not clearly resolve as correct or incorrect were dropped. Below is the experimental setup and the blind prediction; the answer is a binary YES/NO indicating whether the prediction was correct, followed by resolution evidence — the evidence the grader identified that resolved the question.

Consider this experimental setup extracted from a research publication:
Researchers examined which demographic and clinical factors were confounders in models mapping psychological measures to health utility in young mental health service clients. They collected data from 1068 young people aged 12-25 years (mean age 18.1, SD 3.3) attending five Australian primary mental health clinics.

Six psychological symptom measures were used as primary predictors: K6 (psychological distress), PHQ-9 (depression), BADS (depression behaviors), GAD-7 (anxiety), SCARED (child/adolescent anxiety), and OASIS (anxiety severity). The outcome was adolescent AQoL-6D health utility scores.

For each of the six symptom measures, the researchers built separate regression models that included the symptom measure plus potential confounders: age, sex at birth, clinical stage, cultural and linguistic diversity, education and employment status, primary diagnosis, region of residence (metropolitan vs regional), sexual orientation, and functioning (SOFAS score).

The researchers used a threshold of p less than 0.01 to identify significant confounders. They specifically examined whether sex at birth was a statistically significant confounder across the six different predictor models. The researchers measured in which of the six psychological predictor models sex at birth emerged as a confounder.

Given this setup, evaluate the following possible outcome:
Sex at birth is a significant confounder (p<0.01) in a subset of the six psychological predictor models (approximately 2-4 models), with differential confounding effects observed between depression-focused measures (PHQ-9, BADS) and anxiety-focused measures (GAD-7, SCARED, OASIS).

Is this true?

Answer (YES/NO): NO